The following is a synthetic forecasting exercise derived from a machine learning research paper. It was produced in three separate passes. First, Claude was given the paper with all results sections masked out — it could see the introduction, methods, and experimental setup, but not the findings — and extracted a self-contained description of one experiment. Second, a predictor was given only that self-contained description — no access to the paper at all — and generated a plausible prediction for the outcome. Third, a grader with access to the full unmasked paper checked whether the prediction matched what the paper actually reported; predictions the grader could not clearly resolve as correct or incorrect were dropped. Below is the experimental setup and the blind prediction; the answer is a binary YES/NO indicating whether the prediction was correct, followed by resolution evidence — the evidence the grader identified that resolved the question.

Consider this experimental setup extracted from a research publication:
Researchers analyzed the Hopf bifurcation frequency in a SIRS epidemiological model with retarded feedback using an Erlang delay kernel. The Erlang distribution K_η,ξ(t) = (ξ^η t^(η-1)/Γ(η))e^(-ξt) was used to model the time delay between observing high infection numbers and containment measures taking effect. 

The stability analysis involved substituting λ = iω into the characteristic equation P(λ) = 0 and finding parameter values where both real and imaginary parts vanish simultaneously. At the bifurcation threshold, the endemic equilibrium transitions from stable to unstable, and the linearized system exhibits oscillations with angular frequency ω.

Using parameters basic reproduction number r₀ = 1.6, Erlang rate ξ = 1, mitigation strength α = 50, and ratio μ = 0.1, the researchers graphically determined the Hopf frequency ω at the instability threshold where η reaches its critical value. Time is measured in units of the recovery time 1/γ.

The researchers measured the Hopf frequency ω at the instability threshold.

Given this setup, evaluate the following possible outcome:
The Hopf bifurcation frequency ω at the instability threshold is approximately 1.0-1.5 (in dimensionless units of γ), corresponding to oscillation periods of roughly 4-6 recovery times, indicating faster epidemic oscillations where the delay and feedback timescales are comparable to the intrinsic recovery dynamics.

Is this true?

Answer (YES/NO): NO